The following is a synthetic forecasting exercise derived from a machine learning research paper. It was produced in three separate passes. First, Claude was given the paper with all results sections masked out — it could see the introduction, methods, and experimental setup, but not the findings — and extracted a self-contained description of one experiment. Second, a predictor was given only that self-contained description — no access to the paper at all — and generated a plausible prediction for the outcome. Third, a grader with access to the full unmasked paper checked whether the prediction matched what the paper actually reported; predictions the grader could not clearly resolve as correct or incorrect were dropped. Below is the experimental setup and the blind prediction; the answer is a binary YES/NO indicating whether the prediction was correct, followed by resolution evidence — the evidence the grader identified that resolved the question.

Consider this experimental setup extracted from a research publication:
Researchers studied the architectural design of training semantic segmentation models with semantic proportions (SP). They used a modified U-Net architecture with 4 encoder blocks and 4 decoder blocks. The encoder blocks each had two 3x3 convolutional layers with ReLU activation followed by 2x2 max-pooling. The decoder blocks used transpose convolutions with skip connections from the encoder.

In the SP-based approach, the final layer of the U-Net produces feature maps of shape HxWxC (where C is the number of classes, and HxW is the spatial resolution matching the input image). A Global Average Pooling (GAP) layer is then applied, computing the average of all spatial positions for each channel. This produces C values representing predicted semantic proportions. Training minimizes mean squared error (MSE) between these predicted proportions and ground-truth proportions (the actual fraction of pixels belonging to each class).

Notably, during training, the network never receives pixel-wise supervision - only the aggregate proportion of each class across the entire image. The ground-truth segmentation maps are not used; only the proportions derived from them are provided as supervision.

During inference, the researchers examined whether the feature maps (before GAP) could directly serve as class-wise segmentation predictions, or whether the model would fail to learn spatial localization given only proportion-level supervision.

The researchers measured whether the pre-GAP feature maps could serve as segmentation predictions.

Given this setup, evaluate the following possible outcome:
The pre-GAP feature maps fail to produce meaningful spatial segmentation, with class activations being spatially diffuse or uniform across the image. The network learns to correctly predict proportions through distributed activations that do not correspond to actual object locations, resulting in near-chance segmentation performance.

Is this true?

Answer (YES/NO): NO